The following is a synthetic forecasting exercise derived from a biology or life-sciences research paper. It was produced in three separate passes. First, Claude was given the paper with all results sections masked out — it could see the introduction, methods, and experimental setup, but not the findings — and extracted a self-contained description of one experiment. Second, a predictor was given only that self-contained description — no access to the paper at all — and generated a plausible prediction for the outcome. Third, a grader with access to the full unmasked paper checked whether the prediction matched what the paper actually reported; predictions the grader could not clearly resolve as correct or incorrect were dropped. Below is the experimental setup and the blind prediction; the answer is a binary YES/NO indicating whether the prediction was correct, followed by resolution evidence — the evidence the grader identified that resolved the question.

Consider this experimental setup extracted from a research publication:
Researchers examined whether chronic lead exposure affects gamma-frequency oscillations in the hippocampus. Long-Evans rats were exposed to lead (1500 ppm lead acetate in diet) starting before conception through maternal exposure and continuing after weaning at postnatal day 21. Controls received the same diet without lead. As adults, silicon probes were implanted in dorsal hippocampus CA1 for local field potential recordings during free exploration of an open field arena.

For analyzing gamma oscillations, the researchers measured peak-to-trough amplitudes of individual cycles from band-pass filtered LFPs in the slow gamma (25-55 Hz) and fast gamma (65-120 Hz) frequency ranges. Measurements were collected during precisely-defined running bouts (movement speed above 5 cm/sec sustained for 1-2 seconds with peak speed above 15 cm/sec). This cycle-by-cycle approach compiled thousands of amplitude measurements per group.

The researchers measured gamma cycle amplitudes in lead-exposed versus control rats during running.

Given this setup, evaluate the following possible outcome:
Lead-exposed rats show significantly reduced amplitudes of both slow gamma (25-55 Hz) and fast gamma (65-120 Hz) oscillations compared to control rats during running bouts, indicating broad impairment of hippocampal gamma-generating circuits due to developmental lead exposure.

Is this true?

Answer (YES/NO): NO